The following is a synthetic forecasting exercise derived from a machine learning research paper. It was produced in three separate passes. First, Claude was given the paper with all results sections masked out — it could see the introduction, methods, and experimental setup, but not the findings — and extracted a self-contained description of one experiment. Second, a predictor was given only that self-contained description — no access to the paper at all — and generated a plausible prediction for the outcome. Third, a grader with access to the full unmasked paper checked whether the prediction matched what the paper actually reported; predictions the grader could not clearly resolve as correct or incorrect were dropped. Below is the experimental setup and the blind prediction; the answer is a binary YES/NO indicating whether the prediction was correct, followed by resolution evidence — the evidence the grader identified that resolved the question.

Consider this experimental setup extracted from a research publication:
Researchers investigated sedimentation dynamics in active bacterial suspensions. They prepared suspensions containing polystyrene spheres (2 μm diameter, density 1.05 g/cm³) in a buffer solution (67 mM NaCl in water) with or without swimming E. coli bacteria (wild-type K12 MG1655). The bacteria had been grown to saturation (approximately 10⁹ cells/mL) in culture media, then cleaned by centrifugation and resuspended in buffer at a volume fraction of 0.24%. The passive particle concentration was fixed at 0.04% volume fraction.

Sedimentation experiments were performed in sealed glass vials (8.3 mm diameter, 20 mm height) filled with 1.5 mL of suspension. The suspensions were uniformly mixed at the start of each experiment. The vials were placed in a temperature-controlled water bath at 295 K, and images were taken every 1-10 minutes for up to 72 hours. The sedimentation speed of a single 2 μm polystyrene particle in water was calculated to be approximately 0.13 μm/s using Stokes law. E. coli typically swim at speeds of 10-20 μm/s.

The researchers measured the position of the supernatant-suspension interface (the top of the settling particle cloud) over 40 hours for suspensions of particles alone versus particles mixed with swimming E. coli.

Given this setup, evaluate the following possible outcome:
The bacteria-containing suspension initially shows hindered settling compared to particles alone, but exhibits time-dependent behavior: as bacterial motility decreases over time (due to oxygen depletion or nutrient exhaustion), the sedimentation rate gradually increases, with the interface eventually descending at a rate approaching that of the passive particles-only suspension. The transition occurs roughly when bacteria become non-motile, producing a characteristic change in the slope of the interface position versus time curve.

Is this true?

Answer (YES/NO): YES